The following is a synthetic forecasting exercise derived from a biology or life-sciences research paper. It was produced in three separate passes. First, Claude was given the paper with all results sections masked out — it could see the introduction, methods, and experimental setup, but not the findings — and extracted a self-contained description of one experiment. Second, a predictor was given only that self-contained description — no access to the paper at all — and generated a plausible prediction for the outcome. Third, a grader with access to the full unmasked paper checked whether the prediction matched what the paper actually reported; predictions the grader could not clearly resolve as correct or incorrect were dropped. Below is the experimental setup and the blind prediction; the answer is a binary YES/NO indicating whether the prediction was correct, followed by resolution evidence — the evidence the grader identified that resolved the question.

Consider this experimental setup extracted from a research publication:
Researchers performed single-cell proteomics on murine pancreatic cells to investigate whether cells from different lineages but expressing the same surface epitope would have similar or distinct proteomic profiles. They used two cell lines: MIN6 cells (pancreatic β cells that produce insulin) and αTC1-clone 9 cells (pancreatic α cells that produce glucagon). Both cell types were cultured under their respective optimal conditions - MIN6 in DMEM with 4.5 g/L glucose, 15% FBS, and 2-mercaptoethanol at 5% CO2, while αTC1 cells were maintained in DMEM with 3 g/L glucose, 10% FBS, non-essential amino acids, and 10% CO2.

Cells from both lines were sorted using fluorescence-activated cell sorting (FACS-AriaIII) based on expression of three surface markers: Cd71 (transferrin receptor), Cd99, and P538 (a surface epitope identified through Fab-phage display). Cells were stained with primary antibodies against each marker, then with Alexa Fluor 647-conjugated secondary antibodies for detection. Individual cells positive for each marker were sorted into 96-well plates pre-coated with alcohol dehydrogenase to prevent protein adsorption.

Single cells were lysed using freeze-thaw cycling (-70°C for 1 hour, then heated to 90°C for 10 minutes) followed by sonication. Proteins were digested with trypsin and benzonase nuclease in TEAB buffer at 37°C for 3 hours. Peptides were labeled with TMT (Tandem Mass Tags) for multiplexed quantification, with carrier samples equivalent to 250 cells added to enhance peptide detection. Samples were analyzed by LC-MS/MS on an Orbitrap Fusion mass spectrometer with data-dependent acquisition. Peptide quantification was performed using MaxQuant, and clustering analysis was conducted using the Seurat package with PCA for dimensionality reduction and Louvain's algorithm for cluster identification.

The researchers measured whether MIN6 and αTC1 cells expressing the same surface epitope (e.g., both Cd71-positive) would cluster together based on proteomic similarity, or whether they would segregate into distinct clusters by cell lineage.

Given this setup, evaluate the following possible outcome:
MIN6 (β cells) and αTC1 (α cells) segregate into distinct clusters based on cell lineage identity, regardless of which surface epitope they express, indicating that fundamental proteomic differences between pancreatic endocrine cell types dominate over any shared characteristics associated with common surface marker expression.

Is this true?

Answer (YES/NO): YES